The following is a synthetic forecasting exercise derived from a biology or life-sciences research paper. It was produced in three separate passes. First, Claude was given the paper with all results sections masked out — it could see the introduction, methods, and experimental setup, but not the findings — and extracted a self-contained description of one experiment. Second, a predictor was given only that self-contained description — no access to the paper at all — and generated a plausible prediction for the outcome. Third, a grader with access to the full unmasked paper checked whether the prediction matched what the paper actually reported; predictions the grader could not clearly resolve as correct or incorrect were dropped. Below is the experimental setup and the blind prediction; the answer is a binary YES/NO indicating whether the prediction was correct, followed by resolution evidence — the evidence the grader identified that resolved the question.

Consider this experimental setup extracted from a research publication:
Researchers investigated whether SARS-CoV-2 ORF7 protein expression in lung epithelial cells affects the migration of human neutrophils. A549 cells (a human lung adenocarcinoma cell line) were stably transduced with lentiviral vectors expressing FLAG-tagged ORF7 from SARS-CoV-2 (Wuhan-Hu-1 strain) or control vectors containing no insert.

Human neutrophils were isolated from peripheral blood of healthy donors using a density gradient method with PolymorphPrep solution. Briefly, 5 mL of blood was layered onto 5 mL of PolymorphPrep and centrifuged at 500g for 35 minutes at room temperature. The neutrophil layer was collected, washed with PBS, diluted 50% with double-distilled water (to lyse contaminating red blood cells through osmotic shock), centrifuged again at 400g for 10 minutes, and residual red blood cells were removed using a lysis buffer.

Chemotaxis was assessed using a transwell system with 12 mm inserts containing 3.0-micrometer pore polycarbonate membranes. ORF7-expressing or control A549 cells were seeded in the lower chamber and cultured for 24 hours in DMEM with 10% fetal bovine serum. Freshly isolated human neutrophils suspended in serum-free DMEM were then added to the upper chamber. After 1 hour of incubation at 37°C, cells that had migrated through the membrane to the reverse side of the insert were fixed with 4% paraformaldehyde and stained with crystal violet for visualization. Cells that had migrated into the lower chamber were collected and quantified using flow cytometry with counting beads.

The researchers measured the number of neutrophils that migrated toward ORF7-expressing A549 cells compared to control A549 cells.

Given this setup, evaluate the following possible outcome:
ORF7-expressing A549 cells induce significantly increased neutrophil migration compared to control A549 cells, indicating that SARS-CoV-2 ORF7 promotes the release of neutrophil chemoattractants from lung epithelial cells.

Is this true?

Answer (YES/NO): NO